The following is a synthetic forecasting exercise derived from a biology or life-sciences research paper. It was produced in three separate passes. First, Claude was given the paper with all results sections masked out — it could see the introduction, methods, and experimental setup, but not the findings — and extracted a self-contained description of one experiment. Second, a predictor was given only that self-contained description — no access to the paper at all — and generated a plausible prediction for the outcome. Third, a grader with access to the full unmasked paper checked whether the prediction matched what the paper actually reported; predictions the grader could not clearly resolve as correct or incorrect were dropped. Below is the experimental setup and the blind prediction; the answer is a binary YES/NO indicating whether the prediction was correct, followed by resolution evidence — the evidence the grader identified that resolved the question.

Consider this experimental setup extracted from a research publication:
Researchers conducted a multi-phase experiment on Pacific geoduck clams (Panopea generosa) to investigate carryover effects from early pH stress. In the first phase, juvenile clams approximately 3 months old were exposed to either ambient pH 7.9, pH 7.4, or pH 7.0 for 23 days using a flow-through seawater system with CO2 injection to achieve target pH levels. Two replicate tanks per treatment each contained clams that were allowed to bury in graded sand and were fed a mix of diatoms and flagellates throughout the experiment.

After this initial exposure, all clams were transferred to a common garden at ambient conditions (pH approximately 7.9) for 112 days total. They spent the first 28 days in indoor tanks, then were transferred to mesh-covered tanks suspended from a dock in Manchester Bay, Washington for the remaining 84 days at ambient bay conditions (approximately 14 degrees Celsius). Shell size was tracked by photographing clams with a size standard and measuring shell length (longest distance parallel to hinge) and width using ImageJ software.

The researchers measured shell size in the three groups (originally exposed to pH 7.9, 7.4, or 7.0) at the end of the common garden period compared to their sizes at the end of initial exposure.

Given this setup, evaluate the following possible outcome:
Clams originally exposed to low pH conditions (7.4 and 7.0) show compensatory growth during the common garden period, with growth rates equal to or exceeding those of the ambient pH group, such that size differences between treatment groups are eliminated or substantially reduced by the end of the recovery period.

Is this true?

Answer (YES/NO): NO